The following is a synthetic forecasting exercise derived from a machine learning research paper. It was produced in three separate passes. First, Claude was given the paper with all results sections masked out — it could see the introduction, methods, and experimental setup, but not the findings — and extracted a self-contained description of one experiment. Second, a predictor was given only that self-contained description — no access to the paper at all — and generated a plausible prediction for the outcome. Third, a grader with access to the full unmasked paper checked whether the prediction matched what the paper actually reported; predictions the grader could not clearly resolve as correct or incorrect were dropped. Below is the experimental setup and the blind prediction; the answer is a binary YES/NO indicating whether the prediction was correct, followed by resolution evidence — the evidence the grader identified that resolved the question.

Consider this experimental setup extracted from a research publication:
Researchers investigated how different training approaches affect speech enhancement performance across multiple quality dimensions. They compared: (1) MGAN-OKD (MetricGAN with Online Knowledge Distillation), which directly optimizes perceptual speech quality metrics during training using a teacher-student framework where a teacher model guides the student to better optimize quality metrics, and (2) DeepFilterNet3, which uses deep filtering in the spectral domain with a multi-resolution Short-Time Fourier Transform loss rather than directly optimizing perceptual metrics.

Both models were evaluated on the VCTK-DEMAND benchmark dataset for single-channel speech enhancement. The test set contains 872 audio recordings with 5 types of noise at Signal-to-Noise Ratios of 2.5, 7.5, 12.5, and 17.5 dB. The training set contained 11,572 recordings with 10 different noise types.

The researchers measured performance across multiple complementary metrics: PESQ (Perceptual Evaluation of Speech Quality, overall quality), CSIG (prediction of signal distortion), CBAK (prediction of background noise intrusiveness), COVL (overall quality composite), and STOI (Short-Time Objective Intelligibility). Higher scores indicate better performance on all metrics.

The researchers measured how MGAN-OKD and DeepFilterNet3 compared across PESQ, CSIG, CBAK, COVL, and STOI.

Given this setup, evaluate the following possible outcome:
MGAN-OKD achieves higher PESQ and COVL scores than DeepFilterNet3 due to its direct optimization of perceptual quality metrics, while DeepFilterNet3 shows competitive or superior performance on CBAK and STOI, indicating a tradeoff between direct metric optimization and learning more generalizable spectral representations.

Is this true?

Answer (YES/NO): NO